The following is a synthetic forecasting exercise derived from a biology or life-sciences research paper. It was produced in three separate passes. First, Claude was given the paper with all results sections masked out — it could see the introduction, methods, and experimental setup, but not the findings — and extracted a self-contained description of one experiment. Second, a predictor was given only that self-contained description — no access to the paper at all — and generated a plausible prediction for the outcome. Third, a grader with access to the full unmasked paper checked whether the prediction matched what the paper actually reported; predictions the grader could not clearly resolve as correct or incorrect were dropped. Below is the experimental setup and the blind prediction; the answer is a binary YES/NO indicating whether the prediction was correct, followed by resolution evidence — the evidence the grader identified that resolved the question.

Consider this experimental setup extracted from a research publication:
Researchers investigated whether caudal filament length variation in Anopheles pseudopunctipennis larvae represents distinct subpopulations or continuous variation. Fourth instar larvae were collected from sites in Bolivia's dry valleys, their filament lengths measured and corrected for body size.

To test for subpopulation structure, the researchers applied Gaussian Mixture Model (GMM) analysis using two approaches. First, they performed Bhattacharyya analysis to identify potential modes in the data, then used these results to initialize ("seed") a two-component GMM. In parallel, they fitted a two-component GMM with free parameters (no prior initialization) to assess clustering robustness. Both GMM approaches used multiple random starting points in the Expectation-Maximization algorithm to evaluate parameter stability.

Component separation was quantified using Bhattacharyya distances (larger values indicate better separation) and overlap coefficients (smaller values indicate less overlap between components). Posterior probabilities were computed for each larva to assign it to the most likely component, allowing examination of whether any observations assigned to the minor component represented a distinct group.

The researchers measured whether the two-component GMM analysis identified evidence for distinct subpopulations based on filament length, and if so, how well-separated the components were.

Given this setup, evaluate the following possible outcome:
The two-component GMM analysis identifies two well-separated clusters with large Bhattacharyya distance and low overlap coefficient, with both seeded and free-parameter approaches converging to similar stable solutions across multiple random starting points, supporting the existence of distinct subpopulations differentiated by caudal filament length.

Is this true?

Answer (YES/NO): NO